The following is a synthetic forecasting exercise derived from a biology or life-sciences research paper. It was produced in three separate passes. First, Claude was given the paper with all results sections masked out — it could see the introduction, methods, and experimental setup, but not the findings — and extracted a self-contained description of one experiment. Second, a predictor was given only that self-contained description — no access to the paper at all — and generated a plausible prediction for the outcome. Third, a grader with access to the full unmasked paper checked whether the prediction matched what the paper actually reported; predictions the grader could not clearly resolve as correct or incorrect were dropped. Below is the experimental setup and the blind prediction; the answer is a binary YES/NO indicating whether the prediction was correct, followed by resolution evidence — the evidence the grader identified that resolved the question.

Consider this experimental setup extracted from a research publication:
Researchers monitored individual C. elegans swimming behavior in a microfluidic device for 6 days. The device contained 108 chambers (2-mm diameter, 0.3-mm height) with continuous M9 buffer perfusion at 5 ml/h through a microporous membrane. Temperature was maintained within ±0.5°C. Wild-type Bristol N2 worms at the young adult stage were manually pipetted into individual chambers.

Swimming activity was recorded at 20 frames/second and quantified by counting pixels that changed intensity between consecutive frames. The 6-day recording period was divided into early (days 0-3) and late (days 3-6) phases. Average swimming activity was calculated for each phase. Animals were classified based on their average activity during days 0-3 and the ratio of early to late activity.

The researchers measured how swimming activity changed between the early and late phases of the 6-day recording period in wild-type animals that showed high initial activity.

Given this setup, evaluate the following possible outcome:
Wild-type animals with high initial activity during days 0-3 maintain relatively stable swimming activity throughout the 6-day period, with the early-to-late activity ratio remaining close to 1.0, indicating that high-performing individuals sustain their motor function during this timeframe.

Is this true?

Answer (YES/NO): NO